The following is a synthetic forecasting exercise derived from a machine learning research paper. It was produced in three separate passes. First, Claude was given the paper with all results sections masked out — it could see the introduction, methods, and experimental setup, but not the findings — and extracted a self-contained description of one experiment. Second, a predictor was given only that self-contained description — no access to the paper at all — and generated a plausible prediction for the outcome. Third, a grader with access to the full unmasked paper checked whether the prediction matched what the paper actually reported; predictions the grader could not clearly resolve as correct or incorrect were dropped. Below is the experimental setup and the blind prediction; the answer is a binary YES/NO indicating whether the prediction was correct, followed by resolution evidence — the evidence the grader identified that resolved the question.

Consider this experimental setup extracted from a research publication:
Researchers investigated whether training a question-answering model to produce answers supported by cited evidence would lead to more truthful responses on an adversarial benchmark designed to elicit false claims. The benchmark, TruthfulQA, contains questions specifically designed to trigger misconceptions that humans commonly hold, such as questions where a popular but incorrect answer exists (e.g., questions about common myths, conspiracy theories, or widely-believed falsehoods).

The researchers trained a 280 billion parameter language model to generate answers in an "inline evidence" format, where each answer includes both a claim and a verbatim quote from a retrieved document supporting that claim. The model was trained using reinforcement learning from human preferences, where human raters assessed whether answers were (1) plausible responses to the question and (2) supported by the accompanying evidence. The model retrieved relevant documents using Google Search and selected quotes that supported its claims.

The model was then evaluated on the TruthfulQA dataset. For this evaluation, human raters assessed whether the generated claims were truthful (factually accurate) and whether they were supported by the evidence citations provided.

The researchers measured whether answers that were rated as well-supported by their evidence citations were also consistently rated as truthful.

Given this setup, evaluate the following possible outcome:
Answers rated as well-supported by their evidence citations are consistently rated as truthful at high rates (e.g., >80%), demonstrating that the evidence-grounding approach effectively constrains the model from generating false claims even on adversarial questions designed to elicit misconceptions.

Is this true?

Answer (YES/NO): NO